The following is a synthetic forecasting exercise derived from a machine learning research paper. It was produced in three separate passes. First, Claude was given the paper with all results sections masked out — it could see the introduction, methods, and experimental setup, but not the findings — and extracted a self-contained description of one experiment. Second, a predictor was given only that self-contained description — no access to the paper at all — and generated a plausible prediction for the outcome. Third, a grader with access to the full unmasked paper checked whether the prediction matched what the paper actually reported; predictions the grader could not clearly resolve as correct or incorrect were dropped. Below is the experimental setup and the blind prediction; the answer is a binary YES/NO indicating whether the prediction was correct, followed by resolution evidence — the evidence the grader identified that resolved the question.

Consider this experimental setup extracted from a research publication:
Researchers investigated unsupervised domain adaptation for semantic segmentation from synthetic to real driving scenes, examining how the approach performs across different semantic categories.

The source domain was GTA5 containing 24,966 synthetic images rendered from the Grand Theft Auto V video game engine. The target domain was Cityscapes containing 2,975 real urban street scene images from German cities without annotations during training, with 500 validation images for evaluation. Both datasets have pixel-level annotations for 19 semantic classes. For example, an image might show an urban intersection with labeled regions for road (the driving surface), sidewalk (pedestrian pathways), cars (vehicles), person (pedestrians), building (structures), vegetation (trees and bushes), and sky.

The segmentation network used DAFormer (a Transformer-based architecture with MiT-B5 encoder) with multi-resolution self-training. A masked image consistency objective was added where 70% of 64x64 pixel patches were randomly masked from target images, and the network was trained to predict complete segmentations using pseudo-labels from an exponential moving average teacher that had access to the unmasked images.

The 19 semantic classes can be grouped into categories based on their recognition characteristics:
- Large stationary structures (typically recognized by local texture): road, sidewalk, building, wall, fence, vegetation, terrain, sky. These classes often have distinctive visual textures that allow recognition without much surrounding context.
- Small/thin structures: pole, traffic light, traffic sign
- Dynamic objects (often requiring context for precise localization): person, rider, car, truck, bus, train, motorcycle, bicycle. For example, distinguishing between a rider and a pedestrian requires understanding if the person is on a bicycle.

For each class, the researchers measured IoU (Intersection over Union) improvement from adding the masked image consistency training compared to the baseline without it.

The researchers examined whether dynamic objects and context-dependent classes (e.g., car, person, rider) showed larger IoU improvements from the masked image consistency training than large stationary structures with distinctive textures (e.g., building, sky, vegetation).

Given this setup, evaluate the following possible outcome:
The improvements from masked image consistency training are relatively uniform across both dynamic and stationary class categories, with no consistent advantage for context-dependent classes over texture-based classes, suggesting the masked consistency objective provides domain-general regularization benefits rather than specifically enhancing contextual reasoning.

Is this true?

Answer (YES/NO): NO